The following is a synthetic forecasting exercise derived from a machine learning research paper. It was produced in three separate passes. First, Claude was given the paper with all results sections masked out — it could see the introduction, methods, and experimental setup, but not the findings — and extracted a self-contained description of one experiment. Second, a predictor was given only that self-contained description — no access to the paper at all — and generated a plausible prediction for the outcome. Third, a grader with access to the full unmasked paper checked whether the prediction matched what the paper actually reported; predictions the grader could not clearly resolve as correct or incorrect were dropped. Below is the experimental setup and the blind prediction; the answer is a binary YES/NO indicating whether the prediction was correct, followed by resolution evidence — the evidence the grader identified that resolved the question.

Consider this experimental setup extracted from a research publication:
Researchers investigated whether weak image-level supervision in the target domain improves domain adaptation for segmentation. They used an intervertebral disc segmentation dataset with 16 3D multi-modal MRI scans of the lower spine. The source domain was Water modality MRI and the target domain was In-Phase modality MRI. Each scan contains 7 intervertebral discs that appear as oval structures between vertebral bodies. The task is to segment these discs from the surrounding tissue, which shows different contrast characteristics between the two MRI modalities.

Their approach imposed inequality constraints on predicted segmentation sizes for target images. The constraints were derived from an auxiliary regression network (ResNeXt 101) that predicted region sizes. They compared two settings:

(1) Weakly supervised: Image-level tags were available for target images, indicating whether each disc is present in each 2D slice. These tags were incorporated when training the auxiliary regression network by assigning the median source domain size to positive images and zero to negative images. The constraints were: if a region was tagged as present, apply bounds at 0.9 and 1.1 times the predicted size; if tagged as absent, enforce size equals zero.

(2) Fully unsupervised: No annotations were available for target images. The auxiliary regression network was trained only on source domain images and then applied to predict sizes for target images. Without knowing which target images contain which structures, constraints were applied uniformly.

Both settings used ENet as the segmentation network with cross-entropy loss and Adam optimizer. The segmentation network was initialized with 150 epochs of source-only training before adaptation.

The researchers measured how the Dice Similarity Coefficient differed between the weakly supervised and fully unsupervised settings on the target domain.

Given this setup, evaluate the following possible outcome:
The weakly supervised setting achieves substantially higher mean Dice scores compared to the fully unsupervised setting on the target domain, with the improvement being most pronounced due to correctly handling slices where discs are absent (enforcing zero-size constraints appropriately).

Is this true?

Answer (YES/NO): NO